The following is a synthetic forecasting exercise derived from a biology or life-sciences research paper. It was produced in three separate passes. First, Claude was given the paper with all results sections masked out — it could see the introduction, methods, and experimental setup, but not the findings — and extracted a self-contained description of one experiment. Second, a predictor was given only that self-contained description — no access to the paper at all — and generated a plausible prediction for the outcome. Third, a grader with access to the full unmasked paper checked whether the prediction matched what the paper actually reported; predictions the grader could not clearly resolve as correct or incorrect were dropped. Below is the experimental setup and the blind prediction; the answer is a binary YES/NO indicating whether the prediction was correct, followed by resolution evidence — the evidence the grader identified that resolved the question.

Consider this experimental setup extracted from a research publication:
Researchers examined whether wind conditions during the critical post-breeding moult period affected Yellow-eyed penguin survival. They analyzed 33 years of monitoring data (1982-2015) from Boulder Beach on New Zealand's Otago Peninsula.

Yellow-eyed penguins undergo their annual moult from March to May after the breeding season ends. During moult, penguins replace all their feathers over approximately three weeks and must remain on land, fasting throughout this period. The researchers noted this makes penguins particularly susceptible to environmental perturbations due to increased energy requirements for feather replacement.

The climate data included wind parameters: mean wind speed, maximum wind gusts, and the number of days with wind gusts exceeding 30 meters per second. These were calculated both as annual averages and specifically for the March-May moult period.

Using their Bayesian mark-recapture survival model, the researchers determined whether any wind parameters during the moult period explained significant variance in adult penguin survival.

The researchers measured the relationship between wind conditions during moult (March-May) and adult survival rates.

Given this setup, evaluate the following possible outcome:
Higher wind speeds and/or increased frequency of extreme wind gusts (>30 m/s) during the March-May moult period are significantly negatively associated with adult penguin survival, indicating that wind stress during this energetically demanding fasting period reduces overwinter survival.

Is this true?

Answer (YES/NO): NO